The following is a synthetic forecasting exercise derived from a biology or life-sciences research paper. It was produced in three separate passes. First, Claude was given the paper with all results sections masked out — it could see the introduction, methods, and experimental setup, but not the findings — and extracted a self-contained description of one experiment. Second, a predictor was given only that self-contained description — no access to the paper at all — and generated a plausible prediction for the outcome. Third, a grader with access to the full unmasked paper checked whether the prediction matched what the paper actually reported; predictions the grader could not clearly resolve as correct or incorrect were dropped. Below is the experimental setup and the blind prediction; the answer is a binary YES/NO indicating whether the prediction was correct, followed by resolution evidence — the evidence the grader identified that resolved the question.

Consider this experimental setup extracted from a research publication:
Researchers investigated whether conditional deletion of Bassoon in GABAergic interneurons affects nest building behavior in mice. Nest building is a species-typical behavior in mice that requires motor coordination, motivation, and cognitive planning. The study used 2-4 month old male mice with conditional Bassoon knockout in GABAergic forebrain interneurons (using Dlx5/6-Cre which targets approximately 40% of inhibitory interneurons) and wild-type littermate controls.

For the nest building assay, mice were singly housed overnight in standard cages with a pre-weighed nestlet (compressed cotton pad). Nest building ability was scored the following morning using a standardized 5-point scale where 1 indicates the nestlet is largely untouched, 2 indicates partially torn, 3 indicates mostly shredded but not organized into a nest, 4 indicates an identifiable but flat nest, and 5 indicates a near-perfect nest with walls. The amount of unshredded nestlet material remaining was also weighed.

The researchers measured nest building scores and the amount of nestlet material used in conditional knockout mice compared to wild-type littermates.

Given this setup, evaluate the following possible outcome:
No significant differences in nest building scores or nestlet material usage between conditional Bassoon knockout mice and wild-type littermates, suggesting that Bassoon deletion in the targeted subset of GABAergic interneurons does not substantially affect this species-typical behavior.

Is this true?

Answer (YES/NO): NO